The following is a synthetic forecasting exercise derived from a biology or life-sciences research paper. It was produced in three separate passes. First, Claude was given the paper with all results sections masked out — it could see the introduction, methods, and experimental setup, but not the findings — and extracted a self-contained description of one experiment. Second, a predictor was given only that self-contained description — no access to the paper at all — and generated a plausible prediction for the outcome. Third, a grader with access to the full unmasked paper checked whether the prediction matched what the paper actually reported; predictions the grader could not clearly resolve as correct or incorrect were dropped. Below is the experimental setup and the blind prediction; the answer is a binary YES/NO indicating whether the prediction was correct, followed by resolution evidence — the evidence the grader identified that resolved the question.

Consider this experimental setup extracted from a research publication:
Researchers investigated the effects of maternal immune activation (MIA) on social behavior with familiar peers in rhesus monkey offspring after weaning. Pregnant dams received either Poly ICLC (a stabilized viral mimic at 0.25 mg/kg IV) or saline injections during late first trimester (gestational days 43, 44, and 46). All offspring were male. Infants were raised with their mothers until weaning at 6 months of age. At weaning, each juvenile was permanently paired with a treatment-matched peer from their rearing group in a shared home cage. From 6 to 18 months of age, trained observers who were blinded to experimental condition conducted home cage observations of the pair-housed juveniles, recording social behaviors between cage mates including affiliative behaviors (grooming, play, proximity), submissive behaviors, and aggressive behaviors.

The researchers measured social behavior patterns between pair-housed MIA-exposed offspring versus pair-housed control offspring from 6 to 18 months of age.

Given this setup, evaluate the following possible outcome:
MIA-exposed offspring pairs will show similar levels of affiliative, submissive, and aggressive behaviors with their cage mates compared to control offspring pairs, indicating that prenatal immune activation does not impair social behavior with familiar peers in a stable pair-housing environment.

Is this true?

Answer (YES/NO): YES